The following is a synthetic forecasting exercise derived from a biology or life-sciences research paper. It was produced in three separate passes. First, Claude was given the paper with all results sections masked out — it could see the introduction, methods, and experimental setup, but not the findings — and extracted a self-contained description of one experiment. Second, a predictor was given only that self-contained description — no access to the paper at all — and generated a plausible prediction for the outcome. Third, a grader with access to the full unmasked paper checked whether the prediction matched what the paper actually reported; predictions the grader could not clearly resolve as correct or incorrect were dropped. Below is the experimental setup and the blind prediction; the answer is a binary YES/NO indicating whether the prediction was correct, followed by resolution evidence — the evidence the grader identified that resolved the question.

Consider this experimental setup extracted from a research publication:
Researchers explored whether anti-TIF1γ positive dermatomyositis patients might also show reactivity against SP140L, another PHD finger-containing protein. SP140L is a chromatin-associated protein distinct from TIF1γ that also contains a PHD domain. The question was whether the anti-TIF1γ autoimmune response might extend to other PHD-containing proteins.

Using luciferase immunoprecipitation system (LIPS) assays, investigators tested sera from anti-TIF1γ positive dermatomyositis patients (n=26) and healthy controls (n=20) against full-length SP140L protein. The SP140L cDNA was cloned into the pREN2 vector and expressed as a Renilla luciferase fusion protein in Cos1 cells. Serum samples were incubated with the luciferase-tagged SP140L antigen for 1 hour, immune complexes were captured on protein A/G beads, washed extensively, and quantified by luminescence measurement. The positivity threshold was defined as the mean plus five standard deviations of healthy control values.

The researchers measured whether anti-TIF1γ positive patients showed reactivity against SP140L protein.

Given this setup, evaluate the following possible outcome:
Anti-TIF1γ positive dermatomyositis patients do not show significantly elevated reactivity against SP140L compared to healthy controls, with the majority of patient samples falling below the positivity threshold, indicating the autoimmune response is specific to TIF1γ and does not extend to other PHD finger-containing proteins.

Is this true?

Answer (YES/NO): YES